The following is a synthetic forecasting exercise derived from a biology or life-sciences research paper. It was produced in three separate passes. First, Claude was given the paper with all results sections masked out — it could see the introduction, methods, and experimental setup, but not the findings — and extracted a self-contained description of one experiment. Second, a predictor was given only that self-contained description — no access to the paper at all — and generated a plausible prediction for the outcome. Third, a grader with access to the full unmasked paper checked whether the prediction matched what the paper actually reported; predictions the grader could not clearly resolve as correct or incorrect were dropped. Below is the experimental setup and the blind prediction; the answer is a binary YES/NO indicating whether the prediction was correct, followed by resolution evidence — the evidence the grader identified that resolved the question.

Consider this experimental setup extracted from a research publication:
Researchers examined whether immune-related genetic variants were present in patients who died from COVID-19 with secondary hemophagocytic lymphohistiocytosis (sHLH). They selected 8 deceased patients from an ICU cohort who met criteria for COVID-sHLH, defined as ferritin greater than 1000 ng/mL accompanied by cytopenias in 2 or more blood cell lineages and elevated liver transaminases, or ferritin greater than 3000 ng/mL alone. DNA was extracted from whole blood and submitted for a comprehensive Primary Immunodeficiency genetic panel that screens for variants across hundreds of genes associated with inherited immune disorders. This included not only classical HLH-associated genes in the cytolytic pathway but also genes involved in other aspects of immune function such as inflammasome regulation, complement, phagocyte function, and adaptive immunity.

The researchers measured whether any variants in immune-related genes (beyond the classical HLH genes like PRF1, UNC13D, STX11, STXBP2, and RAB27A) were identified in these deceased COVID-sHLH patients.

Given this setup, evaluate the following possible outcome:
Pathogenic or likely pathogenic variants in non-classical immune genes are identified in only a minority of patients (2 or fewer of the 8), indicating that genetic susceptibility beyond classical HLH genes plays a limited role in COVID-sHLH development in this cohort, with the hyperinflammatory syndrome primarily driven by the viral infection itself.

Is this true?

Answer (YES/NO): NO